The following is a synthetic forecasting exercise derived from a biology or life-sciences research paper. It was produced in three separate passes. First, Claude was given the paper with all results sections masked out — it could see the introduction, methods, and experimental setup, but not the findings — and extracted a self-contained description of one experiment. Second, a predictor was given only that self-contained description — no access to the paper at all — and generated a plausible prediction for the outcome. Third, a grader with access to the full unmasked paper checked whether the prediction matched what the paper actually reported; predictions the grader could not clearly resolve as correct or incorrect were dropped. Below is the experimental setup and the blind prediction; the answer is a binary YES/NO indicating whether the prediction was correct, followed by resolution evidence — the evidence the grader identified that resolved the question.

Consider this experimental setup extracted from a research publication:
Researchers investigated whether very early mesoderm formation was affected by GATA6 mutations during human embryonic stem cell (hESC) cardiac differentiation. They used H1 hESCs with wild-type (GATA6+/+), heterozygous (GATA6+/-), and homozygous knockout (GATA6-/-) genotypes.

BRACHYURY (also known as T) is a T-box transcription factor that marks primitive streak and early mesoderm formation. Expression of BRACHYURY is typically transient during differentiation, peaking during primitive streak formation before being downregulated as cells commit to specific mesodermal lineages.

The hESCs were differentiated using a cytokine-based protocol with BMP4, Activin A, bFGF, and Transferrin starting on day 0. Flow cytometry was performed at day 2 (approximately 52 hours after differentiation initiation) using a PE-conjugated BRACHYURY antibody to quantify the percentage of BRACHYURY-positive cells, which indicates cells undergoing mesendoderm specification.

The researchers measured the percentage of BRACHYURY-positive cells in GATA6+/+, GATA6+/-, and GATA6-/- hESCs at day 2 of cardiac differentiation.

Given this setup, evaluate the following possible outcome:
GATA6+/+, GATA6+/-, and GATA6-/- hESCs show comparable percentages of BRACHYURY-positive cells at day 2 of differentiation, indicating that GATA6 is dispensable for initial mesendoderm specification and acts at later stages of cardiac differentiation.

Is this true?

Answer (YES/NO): YES